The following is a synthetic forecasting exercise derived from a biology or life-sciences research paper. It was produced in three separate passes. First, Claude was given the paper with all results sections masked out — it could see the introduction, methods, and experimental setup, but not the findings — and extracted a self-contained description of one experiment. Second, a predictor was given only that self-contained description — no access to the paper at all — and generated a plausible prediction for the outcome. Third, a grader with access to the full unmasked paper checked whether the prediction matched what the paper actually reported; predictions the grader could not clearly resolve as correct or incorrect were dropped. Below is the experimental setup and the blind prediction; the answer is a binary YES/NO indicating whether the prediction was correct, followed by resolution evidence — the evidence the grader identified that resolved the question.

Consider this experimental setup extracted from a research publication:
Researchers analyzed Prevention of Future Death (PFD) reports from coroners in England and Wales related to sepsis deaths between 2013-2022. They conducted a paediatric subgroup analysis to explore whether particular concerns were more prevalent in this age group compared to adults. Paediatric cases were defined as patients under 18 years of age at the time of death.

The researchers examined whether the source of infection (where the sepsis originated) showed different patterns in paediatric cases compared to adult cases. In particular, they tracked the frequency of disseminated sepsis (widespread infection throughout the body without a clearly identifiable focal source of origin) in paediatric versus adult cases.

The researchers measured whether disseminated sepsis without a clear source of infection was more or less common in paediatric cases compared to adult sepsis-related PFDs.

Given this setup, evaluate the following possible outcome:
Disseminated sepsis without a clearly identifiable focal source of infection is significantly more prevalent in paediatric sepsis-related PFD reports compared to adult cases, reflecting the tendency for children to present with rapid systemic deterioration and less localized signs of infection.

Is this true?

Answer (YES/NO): YES